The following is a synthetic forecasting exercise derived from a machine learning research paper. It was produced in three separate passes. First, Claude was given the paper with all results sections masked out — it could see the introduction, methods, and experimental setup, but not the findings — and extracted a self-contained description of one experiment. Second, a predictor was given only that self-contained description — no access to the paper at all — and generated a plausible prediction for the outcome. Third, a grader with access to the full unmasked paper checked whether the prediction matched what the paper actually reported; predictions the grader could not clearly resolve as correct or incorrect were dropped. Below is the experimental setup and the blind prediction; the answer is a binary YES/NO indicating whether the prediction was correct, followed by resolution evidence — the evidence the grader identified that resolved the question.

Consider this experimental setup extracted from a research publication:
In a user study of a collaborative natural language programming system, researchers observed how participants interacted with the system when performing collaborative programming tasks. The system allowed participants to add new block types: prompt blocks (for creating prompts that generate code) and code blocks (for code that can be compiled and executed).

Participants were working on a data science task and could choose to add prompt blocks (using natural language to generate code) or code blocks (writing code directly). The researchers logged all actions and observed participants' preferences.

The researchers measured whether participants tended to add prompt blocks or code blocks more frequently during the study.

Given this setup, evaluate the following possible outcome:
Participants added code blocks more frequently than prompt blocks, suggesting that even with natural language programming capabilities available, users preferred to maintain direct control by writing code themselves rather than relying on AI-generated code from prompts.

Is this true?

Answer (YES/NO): NO